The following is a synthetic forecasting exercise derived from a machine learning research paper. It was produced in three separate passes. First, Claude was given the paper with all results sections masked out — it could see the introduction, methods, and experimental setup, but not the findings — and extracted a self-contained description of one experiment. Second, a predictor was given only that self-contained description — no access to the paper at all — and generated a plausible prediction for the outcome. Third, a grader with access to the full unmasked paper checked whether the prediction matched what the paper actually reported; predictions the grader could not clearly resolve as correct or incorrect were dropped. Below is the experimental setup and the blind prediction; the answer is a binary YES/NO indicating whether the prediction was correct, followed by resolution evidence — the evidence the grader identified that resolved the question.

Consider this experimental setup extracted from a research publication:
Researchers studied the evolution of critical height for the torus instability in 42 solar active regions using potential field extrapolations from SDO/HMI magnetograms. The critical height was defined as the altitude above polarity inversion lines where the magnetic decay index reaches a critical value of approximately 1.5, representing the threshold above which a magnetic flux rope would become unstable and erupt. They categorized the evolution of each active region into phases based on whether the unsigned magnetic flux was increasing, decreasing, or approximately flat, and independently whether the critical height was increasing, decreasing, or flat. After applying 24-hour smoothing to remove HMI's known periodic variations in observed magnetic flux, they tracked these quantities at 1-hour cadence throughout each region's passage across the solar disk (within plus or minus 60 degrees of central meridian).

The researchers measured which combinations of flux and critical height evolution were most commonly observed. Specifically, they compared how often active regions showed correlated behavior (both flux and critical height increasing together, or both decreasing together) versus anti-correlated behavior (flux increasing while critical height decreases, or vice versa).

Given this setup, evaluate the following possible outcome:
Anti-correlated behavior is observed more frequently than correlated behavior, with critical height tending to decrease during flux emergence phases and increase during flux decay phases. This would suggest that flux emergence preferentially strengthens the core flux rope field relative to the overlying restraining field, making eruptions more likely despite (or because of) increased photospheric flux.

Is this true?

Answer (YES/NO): NO